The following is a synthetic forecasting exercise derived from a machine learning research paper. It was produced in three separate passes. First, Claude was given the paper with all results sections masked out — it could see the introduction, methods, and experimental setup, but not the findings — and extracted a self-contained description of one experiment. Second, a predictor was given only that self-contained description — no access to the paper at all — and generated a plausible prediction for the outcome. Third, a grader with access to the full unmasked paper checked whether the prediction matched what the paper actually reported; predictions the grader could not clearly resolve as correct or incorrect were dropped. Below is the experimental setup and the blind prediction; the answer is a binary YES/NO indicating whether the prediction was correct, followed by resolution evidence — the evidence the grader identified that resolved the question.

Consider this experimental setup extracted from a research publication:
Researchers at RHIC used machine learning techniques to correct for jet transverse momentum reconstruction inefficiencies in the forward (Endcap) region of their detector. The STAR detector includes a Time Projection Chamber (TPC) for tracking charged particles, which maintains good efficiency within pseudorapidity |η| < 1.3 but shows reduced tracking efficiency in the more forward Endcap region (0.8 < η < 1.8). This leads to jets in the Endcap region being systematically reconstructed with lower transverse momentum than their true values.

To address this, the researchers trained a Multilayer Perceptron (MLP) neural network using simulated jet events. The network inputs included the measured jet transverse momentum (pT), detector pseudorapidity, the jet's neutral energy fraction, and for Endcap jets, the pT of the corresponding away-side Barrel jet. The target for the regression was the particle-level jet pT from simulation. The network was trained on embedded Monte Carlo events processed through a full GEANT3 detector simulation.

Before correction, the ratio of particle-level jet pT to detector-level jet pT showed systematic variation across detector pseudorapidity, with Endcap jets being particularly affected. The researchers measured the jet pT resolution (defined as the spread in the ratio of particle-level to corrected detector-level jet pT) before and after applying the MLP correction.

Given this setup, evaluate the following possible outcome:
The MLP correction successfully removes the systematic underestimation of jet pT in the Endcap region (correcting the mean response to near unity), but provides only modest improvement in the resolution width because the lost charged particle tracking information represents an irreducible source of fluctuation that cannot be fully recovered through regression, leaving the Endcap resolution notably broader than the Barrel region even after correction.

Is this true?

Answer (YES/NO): NO